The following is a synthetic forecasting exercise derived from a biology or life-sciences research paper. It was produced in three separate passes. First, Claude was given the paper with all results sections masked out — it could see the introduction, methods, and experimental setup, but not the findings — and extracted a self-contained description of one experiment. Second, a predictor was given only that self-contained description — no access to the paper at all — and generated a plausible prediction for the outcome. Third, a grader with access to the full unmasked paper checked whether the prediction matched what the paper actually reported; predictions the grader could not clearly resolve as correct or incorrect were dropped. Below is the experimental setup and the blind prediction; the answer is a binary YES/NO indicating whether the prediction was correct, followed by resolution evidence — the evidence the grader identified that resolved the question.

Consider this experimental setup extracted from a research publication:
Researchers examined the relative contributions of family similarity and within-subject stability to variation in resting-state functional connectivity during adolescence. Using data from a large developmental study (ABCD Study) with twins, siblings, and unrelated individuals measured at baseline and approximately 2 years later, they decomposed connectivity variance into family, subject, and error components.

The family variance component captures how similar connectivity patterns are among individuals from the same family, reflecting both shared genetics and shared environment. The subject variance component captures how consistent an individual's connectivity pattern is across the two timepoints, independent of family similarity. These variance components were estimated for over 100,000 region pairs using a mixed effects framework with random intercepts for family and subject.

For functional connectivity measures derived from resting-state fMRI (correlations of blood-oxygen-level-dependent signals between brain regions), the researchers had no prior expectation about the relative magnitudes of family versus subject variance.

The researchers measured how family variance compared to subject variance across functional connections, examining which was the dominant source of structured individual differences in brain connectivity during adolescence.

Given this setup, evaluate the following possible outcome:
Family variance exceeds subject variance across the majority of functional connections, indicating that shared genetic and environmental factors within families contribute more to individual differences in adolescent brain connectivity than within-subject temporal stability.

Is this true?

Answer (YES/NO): NO